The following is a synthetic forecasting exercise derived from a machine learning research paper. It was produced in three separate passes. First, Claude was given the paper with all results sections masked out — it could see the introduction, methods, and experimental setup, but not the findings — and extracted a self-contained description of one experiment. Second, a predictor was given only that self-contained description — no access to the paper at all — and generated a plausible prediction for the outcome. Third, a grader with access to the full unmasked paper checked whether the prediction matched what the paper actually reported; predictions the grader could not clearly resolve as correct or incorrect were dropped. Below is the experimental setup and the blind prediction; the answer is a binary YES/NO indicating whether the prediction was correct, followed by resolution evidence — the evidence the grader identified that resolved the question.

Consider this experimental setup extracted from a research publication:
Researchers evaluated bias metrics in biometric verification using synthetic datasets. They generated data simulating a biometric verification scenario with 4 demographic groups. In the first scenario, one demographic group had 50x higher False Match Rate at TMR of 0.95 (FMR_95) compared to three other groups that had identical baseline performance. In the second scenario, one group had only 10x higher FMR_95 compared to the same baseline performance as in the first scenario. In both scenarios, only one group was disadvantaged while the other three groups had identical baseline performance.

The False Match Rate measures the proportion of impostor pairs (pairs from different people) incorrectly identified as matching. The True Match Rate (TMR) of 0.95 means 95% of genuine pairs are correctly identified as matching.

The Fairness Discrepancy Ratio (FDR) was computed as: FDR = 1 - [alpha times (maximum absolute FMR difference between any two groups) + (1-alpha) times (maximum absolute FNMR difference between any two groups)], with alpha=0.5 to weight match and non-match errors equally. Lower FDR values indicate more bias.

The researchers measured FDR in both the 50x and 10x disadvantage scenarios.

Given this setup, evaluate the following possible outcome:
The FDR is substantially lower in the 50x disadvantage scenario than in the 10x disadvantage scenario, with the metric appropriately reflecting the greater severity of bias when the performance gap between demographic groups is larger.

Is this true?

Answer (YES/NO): NO